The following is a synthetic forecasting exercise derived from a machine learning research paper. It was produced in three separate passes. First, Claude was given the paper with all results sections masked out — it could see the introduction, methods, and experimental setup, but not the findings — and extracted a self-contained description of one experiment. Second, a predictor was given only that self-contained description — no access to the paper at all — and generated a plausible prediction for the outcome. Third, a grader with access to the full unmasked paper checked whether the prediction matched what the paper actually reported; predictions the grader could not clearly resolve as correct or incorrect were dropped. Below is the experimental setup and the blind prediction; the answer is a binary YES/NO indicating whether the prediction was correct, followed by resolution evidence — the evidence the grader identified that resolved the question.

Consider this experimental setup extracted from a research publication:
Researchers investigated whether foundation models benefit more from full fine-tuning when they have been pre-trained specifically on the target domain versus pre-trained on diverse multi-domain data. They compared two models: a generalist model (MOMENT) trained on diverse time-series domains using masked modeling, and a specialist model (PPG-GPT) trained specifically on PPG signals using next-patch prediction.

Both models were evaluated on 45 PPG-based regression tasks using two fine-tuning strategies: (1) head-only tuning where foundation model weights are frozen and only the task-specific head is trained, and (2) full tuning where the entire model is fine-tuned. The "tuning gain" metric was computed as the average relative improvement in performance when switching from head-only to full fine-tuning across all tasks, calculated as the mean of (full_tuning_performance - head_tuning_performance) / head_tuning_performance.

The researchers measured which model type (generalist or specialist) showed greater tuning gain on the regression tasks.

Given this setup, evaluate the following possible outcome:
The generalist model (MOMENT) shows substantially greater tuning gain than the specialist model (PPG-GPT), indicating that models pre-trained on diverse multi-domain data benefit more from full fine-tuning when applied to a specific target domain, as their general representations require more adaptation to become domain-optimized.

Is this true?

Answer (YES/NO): NO